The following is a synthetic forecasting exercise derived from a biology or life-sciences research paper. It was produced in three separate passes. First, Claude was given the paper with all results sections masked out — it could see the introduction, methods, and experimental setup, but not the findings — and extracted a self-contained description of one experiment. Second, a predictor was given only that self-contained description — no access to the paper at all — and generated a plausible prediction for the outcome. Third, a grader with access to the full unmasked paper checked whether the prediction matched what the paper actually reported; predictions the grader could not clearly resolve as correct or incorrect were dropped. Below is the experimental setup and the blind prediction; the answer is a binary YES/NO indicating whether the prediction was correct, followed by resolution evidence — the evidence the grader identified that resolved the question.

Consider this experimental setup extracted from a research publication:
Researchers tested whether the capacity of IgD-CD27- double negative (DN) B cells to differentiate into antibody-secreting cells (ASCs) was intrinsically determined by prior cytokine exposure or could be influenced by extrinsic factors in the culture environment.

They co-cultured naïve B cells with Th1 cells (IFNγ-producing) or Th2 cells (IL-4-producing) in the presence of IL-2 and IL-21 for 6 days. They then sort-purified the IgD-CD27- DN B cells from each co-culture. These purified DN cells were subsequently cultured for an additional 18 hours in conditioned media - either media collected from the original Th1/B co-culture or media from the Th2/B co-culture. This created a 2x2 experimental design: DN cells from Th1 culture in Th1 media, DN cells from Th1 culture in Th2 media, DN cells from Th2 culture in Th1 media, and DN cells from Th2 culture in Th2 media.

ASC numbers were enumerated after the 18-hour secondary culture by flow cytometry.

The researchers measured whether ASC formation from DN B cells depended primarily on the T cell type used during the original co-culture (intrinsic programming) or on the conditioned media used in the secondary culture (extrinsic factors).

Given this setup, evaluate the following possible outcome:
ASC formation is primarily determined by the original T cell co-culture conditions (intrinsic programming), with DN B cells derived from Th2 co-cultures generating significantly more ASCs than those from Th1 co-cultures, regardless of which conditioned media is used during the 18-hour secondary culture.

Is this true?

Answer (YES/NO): NO